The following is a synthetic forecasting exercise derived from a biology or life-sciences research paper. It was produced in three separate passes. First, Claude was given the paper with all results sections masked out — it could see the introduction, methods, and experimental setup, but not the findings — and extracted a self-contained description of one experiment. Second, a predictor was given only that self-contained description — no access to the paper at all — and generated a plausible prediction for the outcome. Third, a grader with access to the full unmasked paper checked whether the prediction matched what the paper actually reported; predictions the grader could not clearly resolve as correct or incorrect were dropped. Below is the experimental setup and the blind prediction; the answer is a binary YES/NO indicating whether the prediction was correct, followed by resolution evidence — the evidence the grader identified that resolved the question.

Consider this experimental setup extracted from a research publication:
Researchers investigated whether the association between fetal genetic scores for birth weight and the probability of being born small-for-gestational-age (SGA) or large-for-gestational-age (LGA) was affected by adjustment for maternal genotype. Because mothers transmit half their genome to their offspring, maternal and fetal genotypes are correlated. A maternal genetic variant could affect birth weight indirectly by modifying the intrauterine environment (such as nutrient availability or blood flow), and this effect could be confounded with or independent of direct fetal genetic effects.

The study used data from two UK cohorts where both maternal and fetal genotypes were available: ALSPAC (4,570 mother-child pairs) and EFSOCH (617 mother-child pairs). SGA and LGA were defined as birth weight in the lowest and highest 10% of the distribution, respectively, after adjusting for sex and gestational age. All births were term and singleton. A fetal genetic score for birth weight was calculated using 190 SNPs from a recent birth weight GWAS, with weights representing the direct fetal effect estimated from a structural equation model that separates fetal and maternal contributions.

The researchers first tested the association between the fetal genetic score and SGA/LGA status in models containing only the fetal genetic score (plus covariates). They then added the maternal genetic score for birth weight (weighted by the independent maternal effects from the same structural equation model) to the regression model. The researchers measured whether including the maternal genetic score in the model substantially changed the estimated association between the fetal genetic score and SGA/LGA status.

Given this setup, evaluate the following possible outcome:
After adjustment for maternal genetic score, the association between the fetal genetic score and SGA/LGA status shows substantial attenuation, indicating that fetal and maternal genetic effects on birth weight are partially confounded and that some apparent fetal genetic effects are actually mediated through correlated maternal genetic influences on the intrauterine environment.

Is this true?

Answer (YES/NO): NO